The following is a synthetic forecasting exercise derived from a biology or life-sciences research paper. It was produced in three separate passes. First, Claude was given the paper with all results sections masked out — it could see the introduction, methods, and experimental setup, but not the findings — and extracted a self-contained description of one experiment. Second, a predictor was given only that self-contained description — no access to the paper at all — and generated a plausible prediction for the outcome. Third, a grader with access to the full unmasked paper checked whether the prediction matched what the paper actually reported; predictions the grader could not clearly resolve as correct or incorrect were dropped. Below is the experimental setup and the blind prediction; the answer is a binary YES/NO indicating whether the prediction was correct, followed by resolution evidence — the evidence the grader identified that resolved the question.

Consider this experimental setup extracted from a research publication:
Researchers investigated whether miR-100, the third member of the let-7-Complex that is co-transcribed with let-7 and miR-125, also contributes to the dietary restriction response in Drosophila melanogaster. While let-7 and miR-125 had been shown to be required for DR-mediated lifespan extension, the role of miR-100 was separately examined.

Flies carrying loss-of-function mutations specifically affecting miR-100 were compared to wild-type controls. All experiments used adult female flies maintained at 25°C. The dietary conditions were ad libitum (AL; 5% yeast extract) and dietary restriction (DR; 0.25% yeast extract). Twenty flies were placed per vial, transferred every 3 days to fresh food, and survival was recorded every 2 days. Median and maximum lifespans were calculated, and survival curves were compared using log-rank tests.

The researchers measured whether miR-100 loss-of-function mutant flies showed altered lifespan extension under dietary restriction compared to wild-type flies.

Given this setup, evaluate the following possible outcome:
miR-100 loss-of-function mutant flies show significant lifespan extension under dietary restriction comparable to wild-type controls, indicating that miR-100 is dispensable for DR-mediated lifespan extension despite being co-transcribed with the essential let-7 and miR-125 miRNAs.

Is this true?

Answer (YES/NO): NO